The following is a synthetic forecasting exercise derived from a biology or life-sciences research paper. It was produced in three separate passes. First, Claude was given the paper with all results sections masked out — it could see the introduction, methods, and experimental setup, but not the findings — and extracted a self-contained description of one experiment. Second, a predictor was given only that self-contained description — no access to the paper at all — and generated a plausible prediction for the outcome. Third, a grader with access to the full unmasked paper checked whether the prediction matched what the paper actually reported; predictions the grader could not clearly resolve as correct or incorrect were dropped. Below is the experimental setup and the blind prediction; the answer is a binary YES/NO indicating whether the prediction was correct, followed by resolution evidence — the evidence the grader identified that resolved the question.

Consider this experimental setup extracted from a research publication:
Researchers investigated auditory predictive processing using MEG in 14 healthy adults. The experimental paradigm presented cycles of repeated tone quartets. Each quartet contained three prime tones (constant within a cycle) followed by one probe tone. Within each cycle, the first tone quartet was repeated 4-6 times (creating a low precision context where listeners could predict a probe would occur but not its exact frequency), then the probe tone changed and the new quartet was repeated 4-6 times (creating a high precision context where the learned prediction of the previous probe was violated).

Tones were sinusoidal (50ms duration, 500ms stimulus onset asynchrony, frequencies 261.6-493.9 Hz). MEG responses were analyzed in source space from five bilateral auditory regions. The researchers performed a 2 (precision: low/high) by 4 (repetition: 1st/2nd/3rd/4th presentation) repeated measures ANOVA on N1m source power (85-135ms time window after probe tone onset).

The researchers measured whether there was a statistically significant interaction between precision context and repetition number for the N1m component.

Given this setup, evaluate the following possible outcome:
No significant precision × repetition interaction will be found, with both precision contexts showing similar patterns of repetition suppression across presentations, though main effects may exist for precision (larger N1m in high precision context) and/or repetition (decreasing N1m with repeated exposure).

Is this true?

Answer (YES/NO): YES